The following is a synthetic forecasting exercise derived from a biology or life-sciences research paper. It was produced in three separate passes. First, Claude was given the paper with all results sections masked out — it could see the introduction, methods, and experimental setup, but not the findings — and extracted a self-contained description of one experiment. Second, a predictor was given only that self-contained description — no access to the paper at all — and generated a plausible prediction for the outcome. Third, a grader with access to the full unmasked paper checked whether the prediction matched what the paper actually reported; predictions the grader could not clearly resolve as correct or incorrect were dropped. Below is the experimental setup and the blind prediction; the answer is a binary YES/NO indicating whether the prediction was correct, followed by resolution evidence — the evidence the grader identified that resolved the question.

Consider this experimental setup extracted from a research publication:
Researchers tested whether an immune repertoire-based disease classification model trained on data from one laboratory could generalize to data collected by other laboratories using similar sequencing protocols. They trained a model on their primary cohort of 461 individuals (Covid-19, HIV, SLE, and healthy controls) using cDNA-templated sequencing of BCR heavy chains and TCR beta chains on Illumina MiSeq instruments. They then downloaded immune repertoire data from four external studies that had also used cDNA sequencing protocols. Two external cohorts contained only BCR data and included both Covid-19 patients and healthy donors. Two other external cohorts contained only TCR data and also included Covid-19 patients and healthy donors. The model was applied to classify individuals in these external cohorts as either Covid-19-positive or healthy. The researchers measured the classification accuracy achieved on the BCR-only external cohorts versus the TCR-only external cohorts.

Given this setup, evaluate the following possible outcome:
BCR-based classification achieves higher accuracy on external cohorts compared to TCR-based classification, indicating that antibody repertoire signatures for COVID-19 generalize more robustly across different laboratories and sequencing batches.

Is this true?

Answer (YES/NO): YES